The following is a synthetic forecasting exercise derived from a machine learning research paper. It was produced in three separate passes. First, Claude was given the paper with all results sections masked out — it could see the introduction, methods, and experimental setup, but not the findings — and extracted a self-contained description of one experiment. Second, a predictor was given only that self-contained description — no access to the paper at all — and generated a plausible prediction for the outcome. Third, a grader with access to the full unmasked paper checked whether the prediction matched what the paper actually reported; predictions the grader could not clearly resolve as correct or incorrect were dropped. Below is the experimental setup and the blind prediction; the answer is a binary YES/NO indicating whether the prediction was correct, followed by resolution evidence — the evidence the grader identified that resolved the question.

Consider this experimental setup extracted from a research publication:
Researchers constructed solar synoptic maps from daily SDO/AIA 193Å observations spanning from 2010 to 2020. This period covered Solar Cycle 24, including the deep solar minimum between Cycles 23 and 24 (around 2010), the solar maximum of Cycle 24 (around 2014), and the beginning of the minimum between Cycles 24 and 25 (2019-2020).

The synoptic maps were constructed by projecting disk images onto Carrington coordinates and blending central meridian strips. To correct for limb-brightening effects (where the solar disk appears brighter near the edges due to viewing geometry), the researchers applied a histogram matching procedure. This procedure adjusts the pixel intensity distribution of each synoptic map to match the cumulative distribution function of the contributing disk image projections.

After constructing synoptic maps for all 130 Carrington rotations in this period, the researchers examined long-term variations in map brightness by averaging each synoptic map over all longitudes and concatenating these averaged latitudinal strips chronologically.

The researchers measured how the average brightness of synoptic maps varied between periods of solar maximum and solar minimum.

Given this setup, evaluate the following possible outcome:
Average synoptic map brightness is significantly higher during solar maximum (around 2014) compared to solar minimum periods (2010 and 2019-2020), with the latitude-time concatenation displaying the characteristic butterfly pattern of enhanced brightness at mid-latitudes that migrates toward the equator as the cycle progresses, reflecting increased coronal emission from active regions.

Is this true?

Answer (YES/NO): NO